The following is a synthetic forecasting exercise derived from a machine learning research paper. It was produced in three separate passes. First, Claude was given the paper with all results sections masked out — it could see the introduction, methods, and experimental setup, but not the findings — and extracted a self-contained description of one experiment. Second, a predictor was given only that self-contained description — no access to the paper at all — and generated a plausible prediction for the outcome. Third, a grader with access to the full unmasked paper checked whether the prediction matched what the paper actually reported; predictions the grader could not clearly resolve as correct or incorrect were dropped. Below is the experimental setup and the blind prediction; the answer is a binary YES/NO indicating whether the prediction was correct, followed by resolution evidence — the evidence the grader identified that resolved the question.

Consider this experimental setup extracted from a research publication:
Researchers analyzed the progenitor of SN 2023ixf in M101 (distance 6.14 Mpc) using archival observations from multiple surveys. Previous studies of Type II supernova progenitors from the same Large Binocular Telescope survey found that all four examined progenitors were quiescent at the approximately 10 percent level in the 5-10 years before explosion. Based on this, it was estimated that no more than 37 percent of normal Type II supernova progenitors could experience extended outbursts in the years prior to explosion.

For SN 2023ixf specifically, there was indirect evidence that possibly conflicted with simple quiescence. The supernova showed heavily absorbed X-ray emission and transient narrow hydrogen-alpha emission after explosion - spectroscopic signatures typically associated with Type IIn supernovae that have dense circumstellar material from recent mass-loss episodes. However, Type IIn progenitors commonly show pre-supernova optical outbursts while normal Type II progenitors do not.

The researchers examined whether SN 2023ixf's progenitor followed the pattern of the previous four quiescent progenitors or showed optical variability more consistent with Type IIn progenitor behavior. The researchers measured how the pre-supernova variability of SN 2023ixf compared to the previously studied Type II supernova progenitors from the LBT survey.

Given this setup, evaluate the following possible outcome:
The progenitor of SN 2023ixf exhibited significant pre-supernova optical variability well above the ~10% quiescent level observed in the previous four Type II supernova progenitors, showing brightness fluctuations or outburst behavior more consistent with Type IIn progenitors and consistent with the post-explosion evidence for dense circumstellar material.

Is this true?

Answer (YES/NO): NO